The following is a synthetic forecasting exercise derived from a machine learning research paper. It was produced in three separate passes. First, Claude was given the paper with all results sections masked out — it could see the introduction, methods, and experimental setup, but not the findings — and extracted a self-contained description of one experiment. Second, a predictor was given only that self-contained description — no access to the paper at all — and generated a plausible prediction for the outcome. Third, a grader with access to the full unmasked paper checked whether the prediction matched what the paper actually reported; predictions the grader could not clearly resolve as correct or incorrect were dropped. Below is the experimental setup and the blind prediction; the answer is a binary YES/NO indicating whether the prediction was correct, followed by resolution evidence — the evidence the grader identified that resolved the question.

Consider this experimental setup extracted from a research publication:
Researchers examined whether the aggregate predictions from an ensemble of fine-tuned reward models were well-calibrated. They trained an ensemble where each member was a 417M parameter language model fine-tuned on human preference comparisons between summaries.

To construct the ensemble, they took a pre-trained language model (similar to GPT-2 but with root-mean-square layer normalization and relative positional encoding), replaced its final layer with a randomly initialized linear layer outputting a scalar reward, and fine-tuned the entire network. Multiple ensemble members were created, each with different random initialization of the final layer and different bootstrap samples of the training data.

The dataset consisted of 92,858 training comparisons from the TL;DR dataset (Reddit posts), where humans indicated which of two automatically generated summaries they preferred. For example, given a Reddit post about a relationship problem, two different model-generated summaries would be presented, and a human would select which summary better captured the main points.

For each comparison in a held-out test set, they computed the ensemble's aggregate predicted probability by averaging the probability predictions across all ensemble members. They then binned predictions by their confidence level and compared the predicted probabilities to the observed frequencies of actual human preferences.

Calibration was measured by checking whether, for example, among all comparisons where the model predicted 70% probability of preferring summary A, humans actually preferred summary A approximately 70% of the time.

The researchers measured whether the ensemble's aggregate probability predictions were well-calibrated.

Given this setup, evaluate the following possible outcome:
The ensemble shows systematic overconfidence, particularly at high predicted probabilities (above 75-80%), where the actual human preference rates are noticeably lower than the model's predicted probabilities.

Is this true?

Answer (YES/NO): NO